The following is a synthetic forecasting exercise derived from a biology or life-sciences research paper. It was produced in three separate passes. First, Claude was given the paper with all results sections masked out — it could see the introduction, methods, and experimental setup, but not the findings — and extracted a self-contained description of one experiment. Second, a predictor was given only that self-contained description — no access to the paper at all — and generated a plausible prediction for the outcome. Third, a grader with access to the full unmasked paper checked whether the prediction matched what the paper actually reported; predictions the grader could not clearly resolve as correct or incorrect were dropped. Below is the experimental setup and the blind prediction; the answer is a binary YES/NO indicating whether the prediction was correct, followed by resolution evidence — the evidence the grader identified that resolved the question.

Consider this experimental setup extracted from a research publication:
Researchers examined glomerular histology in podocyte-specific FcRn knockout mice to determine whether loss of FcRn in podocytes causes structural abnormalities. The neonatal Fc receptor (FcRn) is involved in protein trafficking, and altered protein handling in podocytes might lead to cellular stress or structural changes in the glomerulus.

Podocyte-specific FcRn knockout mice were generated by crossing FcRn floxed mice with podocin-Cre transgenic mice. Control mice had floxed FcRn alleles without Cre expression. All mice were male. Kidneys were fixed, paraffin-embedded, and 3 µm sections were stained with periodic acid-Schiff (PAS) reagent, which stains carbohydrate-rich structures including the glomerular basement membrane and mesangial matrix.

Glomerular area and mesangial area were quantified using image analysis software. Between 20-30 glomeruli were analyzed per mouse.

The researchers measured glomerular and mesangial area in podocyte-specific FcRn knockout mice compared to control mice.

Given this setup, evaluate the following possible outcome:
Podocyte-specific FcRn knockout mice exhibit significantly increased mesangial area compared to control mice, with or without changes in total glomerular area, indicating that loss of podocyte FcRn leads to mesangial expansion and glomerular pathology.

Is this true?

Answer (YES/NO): YES